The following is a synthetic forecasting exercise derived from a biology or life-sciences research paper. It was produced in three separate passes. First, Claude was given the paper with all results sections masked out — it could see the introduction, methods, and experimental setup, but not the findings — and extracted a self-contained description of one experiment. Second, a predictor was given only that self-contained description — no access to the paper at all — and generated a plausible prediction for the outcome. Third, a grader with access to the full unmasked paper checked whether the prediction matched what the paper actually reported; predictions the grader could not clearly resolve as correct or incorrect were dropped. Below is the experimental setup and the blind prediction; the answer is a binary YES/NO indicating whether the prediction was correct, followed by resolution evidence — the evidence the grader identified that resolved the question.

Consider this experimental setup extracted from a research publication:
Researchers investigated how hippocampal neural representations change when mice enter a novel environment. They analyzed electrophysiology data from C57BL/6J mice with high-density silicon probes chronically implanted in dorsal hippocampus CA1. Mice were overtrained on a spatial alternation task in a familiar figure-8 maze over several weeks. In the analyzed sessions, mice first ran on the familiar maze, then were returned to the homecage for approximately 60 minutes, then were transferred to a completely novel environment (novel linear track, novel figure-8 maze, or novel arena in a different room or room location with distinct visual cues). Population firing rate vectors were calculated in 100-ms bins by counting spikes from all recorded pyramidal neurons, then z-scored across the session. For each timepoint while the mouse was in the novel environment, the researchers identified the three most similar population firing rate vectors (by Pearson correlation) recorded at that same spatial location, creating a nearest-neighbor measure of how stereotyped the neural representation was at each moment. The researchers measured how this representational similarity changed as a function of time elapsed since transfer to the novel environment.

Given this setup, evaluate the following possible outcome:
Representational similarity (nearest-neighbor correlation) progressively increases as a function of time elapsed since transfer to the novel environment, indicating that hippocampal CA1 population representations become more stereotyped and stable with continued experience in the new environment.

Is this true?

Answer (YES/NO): YES